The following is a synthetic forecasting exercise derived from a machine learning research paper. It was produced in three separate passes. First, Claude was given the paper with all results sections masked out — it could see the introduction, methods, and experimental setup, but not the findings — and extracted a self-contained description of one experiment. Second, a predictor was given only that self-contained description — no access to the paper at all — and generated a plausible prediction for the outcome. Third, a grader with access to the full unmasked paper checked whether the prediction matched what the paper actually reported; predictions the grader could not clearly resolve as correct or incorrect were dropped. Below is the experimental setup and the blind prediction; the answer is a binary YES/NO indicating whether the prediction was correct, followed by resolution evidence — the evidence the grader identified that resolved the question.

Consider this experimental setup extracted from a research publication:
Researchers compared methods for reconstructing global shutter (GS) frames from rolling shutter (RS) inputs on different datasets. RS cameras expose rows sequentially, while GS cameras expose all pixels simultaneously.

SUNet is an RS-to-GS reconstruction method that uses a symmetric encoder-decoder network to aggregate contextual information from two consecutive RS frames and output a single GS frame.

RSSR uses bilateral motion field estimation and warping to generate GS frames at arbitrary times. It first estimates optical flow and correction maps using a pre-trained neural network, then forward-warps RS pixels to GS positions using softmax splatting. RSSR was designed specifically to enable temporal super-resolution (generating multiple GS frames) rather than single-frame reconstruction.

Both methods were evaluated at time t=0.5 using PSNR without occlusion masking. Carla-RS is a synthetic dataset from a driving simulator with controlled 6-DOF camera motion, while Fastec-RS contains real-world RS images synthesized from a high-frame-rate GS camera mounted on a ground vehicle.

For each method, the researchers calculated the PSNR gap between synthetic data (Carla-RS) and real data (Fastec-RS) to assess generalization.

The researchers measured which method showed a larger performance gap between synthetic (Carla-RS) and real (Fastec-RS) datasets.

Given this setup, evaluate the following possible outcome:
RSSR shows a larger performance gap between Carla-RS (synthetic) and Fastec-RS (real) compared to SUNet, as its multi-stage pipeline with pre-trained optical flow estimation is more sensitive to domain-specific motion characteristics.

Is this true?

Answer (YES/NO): YES